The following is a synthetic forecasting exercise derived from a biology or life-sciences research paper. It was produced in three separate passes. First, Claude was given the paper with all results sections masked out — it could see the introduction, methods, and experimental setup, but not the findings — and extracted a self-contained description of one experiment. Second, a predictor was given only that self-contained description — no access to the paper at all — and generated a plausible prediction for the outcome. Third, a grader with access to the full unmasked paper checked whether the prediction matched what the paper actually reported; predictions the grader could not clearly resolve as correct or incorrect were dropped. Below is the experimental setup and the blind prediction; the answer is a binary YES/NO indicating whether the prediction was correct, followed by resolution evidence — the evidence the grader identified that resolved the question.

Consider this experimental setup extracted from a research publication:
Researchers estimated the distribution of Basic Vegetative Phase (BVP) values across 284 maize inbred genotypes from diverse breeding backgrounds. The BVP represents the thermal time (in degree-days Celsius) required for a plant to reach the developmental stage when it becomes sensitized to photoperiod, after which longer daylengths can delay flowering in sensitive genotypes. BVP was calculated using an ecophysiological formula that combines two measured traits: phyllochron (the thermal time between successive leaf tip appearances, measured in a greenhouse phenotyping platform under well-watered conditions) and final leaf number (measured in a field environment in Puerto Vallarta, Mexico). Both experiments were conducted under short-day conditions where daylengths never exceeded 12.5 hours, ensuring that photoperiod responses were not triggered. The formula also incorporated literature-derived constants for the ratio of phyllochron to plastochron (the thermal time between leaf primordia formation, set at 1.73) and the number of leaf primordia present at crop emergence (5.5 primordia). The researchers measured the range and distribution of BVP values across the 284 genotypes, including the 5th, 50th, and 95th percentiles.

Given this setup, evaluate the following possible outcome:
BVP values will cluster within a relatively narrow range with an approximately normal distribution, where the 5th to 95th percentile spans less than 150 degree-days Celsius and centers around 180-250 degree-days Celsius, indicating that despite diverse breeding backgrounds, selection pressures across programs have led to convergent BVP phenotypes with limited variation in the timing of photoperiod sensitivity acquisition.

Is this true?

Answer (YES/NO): NO